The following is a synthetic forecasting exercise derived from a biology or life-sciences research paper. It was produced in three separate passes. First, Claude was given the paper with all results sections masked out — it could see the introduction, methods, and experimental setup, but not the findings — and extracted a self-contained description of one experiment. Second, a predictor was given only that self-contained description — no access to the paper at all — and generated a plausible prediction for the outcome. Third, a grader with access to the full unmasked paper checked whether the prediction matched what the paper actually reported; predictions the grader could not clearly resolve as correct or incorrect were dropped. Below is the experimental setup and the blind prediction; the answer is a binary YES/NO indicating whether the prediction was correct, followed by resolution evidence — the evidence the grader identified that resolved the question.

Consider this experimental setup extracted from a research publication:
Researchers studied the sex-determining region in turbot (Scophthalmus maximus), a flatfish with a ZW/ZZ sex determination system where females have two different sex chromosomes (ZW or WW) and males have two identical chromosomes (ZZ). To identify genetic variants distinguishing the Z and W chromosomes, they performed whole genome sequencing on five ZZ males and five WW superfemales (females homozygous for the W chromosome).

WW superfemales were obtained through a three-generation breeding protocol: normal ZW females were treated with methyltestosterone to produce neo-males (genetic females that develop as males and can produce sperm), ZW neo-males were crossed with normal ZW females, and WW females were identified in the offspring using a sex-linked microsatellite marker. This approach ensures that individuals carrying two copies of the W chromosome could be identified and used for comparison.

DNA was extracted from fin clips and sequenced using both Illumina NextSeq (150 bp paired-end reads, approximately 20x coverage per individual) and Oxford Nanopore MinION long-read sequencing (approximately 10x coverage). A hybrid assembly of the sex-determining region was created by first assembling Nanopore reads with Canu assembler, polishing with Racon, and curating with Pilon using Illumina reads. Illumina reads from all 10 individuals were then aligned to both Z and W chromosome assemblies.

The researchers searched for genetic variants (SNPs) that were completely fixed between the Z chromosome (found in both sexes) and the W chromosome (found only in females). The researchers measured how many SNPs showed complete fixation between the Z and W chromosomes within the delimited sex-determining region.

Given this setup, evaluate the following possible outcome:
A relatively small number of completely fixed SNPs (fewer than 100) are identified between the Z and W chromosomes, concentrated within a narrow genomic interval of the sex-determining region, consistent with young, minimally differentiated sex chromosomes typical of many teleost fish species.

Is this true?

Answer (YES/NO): YES